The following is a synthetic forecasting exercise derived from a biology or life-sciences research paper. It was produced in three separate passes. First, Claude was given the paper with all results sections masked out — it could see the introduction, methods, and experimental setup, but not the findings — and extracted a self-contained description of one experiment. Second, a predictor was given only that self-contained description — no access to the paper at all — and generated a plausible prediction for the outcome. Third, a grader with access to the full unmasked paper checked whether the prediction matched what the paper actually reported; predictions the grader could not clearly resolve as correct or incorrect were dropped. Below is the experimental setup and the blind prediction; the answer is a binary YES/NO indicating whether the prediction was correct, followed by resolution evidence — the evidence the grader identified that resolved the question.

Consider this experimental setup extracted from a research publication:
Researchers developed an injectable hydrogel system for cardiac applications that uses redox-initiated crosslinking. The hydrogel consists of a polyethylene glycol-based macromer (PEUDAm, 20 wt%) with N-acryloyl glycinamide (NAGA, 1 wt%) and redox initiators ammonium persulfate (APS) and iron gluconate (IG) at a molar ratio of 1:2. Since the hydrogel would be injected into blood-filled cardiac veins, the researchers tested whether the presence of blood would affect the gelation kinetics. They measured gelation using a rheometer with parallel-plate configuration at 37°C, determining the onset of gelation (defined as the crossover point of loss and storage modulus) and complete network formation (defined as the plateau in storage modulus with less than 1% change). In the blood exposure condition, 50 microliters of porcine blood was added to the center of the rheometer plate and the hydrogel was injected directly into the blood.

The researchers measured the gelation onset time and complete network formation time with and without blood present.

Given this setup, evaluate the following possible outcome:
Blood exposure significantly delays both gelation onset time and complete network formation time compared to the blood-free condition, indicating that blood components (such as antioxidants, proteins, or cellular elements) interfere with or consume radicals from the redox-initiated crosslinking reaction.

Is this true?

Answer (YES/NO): NO